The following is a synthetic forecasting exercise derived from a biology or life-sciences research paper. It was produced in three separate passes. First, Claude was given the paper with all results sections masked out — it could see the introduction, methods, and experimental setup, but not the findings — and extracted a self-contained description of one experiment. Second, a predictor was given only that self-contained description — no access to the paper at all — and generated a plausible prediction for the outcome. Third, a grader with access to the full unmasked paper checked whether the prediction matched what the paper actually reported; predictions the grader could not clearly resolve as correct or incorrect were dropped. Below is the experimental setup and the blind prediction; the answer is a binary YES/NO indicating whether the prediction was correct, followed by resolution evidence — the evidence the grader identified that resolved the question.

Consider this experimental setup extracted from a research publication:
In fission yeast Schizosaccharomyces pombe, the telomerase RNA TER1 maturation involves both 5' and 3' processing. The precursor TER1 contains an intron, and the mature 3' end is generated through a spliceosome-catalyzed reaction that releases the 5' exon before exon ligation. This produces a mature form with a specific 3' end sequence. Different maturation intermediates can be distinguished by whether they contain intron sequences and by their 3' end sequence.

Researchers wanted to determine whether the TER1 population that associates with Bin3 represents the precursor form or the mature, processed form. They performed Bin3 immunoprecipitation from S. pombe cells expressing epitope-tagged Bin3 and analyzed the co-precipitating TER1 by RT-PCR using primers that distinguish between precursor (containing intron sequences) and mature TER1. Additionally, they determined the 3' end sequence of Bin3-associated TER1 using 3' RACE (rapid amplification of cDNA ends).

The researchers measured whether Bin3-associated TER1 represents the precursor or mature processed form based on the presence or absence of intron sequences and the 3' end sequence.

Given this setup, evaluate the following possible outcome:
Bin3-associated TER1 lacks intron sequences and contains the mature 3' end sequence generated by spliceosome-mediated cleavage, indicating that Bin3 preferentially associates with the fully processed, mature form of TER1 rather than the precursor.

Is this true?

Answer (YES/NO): YES